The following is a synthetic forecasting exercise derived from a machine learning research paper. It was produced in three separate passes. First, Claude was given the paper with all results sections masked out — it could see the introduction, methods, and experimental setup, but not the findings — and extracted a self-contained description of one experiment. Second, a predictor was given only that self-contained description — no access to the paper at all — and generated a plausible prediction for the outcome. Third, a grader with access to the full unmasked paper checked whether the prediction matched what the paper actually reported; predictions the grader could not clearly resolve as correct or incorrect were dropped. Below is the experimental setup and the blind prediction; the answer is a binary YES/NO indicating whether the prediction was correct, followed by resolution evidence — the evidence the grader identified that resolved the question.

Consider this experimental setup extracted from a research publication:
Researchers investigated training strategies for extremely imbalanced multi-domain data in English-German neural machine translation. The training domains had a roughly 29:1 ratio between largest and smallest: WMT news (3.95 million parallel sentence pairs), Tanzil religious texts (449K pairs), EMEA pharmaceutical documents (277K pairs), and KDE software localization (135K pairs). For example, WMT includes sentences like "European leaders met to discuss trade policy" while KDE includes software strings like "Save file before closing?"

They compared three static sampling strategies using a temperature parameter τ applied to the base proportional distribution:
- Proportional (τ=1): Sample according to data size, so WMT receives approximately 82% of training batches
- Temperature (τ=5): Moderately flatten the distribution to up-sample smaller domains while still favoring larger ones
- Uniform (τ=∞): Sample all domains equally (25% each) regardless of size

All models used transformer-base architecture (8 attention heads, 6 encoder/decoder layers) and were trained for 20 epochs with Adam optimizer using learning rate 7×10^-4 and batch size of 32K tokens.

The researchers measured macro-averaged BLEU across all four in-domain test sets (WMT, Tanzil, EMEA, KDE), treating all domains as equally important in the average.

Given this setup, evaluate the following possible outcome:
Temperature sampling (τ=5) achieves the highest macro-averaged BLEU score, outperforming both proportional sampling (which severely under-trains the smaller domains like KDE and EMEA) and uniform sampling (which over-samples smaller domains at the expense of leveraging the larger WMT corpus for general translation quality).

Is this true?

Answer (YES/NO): YES